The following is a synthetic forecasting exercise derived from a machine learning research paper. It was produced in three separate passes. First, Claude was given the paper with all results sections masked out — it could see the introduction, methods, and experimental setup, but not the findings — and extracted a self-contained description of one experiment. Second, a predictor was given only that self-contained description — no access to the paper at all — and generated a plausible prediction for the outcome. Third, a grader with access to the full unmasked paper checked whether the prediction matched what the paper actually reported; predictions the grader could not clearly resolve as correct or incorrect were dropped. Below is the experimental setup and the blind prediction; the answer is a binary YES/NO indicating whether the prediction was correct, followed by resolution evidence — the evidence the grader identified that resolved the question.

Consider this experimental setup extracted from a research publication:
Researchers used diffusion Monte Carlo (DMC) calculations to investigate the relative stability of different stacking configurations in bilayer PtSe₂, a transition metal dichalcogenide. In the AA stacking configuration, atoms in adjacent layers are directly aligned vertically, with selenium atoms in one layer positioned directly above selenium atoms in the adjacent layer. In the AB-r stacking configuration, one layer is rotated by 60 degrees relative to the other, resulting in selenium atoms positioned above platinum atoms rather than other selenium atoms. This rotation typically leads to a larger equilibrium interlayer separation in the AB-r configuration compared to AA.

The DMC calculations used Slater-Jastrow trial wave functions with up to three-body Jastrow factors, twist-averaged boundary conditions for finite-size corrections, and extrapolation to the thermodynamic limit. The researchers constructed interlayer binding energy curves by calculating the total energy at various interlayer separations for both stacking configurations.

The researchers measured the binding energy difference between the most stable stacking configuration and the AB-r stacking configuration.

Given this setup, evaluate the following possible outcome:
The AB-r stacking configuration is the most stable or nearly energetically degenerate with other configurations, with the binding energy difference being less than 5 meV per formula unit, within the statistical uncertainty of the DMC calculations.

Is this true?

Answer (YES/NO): YES